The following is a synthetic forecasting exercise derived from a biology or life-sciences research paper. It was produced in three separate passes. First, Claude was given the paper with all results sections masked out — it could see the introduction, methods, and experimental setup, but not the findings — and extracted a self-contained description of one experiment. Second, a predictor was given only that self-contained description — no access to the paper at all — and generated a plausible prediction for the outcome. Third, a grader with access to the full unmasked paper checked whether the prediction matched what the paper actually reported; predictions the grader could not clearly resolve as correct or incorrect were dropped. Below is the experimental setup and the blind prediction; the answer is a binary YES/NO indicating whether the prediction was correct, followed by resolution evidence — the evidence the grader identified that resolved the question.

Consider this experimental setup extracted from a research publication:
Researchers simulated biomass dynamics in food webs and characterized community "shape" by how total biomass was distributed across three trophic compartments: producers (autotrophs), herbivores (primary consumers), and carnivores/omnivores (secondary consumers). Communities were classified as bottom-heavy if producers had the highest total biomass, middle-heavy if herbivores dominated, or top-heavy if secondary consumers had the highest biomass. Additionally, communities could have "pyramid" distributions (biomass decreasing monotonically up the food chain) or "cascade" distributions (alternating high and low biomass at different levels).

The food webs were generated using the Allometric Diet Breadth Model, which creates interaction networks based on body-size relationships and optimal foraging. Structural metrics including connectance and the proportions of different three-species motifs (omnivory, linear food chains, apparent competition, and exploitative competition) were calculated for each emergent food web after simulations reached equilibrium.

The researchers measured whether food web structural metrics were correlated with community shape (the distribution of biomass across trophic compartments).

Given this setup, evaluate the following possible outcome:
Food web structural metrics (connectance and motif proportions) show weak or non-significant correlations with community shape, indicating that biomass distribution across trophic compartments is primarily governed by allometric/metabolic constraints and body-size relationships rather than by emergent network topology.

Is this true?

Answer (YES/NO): NO